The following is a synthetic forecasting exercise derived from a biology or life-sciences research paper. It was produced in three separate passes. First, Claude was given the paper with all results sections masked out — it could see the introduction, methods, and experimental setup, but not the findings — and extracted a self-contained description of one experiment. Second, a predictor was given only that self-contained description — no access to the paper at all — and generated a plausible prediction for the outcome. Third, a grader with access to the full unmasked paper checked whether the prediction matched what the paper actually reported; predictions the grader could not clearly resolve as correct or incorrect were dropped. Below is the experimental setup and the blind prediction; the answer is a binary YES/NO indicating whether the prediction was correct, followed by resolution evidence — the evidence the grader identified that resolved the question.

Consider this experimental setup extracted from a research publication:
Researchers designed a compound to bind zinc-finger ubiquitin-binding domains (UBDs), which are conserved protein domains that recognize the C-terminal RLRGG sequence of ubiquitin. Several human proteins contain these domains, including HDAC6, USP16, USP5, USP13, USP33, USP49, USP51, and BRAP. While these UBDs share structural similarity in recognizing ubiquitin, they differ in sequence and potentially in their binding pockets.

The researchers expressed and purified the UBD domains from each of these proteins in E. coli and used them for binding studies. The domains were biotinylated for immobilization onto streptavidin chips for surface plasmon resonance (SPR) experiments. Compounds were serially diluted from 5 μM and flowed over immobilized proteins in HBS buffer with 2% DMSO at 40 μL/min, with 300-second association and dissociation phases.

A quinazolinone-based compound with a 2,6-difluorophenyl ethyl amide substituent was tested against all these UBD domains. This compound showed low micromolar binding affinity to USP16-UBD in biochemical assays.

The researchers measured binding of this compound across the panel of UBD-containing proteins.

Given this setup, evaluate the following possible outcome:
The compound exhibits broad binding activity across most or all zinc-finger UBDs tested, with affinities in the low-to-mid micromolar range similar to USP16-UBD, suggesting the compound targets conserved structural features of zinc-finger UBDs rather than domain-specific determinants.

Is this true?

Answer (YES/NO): NO